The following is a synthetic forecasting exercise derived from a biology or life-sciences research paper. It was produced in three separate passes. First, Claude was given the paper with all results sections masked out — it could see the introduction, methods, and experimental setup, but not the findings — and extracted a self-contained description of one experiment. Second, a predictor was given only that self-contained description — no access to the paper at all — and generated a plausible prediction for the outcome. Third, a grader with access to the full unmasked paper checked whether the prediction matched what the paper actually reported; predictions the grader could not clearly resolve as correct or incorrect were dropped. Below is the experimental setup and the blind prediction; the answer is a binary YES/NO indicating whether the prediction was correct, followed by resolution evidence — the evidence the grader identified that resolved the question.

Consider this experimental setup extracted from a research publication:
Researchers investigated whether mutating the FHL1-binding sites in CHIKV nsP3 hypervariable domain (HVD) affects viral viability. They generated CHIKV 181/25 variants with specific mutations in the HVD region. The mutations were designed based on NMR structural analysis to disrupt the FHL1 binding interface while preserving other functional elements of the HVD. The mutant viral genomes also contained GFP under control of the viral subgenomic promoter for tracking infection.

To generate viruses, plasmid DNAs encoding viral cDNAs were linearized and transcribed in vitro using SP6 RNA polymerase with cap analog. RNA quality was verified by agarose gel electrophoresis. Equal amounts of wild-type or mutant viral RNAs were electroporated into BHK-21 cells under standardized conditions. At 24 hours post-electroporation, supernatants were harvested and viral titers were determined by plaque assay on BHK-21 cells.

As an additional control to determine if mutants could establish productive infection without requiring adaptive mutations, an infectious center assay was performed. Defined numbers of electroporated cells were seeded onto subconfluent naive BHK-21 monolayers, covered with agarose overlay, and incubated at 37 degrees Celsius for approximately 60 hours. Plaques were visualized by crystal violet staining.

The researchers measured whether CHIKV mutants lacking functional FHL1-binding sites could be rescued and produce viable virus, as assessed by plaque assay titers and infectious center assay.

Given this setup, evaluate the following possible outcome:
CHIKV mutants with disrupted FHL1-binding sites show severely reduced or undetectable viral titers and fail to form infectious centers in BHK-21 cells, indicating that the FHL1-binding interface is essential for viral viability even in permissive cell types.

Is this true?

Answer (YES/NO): NO